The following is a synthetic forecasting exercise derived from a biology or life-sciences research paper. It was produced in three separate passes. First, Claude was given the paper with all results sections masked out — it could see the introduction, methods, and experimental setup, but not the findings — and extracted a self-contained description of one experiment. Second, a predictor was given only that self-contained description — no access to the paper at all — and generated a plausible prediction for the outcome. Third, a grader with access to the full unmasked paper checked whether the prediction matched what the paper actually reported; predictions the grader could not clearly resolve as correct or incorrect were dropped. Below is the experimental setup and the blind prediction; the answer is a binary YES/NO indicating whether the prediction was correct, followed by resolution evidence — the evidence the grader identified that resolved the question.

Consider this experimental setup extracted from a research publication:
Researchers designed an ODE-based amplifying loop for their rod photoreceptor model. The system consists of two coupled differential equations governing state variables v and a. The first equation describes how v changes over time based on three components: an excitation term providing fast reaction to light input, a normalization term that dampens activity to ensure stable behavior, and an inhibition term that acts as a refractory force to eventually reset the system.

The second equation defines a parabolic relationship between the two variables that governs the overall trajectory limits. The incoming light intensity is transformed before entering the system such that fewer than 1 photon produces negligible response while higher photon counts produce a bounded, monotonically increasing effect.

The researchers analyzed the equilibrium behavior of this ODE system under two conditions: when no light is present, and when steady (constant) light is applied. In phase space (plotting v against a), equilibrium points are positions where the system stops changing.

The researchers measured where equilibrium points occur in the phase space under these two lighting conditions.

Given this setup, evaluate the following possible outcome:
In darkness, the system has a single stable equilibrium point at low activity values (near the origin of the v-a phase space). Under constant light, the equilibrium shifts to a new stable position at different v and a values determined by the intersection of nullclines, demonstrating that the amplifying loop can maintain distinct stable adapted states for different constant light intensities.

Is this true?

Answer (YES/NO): YES